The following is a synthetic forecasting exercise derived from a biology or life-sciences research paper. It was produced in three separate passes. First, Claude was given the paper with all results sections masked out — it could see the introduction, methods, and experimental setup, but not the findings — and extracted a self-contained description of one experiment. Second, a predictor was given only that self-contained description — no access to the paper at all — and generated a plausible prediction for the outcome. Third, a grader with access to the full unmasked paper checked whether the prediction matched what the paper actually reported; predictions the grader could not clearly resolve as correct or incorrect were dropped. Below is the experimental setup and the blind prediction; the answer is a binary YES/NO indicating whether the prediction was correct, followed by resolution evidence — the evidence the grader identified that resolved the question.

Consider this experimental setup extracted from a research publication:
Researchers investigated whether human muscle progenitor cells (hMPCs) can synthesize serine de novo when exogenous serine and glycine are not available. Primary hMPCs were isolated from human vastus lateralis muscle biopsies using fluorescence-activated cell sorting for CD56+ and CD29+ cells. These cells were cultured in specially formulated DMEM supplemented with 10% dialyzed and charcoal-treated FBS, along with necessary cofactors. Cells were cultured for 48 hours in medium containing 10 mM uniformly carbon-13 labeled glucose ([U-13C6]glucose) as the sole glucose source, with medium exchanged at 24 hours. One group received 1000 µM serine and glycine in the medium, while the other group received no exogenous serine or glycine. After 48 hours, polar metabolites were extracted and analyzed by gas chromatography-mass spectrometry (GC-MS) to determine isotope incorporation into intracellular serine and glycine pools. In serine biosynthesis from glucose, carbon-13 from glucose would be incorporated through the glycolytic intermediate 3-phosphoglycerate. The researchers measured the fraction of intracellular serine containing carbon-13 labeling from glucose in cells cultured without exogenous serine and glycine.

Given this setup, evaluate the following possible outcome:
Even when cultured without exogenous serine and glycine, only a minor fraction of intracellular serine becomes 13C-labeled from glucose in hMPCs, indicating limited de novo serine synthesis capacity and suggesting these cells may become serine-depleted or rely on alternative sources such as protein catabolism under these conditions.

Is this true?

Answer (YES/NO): YES